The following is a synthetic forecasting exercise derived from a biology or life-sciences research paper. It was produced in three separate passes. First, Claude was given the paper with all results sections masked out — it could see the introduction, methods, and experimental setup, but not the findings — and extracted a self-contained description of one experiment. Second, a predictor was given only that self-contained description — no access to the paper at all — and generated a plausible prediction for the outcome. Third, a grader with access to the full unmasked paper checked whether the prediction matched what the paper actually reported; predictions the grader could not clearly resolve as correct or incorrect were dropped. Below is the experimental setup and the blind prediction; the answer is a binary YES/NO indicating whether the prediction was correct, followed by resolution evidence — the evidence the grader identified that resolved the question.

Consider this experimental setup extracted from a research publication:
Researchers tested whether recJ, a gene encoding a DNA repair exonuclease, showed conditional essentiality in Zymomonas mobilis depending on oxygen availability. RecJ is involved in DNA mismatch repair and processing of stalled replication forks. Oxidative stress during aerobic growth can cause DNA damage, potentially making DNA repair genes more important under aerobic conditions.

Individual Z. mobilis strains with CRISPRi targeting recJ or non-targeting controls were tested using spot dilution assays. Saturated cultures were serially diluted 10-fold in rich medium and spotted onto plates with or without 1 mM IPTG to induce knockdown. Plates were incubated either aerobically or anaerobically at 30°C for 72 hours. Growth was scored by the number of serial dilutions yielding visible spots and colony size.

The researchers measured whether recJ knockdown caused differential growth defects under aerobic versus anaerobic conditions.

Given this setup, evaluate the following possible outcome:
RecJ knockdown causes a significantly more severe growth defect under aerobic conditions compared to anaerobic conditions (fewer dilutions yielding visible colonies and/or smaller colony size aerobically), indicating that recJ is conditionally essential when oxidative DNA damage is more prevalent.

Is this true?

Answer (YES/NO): YES